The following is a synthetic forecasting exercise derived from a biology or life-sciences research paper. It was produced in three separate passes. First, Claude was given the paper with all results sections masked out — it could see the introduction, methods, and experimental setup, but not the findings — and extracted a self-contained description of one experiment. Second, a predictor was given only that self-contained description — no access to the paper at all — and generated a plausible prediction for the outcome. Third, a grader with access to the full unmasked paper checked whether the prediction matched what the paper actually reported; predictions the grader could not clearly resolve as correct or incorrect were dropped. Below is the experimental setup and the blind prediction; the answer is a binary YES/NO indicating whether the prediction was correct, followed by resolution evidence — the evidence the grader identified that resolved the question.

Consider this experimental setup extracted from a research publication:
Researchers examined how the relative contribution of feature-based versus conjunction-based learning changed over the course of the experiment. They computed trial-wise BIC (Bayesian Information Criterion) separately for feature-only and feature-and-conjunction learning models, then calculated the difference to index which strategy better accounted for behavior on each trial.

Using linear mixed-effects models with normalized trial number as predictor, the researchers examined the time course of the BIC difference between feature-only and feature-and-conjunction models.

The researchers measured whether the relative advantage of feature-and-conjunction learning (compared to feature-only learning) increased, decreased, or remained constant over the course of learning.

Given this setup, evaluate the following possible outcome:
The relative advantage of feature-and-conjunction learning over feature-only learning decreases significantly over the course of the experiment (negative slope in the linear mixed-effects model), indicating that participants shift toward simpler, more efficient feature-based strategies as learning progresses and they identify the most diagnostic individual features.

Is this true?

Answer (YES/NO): NO